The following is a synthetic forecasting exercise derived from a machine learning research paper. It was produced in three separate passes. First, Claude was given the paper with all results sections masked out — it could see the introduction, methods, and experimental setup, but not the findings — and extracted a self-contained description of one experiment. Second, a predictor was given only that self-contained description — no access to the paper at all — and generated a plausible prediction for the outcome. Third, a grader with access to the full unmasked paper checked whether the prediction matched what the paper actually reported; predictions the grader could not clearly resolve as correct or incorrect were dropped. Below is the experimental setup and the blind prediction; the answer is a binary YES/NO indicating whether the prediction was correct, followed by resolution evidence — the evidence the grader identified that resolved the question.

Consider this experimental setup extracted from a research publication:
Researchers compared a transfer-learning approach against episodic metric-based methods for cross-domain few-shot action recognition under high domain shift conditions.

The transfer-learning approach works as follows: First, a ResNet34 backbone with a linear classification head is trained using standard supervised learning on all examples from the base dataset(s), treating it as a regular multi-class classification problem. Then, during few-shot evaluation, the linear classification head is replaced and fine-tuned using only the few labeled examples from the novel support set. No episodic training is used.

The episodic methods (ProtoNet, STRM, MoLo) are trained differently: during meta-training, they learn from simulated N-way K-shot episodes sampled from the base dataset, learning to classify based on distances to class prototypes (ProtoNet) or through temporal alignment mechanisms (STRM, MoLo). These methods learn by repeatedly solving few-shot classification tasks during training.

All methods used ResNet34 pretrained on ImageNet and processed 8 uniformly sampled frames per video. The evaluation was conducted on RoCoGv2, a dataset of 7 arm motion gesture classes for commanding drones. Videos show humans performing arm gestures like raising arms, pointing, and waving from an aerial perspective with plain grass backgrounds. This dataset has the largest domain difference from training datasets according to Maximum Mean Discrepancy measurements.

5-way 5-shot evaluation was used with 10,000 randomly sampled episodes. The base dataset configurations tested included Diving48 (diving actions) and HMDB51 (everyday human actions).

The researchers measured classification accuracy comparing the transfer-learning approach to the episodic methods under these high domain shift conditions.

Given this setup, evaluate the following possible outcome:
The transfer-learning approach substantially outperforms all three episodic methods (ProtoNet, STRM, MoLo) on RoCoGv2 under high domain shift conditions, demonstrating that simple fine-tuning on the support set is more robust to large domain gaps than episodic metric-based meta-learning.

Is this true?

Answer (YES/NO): YES